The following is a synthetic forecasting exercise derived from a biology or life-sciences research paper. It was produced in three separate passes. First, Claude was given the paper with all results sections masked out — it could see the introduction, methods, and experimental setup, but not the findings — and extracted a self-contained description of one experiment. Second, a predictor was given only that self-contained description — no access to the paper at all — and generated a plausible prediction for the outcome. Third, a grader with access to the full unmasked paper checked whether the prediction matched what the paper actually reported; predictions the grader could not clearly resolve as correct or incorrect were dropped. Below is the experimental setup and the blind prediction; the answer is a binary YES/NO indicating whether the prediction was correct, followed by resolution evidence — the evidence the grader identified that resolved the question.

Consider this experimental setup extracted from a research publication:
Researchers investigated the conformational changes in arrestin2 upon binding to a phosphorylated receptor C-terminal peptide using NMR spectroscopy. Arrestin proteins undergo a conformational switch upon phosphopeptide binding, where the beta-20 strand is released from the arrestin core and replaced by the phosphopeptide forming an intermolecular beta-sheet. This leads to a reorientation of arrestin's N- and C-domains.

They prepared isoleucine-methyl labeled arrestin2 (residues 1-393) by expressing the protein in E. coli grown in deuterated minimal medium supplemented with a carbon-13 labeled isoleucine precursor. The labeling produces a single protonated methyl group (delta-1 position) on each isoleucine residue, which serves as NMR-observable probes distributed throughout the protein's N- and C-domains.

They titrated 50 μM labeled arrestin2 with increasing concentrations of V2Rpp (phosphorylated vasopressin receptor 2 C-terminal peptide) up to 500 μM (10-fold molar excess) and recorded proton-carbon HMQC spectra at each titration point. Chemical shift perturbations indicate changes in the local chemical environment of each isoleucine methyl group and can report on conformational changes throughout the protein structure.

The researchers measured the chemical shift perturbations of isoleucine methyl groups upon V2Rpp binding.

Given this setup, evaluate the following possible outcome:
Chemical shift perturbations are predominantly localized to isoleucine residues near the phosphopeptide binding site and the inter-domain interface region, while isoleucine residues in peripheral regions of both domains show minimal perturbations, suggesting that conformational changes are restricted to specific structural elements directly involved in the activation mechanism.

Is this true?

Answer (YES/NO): YES